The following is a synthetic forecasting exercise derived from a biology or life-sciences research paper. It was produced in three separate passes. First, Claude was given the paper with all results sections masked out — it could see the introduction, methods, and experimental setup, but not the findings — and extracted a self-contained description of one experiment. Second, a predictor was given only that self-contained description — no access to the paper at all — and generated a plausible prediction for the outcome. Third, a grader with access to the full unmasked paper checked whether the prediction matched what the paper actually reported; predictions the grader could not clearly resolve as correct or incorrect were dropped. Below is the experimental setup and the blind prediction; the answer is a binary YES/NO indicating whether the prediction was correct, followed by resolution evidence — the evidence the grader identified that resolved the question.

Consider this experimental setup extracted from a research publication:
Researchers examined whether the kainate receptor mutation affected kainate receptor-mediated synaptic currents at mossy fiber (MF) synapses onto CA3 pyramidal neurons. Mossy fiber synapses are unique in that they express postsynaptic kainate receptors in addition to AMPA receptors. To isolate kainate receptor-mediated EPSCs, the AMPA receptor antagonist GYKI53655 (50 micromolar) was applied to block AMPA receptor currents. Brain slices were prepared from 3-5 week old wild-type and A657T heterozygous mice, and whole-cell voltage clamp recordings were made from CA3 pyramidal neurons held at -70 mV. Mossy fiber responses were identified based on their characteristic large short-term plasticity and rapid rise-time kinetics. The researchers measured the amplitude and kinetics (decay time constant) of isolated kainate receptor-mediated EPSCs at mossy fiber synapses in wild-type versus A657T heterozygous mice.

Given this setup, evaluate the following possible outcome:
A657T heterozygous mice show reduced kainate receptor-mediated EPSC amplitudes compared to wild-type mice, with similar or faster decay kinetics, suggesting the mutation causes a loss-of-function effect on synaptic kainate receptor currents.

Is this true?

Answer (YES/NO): NO